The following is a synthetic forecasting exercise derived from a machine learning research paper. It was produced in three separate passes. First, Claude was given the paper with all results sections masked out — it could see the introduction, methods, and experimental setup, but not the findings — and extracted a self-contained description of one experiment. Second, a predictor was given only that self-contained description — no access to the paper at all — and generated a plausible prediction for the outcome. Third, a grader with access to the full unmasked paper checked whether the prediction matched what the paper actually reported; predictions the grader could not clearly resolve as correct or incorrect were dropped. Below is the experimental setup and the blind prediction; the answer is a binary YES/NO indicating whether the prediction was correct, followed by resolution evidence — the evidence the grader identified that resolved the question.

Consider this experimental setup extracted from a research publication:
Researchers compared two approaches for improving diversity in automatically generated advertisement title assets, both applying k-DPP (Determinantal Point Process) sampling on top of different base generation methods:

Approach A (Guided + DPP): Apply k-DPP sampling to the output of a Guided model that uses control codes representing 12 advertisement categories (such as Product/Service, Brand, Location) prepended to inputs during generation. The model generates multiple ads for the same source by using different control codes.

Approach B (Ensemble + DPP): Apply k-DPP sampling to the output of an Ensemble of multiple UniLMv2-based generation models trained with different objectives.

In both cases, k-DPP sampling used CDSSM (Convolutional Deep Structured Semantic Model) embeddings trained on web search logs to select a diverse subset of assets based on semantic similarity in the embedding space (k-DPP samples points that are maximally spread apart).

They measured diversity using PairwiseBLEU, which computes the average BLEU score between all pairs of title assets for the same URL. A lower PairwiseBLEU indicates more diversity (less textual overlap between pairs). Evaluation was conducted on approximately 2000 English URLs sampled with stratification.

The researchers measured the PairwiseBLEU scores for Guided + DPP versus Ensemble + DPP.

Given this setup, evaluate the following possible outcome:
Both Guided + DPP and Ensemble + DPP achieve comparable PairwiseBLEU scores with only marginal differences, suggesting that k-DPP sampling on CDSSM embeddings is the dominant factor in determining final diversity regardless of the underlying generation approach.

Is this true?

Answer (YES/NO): NO